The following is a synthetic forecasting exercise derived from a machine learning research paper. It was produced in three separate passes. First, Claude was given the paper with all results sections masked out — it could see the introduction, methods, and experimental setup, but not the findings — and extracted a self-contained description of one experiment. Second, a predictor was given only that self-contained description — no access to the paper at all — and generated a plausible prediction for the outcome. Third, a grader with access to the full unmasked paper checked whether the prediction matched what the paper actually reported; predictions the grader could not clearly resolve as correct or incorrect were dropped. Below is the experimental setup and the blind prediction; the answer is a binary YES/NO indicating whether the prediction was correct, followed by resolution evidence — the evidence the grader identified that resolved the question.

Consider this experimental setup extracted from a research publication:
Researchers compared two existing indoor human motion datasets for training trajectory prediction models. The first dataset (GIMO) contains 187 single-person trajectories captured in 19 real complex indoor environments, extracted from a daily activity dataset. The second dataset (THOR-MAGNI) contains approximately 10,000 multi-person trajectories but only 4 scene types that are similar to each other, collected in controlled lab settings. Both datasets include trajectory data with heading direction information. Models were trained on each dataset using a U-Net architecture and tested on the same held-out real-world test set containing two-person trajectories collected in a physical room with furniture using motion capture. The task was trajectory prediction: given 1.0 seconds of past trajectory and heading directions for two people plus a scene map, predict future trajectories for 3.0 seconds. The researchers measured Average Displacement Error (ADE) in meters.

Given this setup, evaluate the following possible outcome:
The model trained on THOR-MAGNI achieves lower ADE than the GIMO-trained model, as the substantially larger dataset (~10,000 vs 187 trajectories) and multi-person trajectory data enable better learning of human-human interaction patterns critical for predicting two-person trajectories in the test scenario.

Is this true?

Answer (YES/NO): NO